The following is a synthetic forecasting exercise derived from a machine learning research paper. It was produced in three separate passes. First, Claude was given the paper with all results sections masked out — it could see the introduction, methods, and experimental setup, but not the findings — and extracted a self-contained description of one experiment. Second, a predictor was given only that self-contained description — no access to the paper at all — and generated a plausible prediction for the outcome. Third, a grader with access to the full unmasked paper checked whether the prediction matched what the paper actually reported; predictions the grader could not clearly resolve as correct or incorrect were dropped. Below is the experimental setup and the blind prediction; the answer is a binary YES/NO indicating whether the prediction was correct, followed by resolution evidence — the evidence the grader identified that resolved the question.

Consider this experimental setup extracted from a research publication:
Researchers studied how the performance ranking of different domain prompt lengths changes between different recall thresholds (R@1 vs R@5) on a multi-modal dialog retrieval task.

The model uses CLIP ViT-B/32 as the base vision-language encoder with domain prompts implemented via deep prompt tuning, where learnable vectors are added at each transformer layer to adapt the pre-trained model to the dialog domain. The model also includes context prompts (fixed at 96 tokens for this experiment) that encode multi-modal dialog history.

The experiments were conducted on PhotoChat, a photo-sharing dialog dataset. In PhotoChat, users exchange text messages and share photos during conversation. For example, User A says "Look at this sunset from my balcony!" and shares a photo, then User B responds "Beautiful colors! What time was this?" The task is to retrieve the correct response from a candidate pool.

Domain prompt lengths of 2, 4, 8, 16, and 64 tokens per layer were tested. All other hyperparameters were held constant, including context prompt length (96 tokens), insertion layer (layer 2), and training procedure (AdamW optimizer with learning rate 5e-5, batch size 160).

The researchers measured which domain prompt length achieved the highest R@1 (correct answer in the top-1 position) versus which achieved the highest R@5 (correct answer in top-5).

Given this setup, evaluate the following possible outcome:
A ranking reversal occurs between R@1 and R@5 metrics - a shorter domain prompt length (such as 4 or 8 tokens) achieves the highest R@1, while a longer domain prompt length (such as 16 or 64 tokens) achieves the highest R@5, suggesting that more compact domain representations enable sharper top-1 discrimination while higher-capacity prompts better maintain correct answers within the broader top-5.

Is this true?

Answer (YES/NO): NO